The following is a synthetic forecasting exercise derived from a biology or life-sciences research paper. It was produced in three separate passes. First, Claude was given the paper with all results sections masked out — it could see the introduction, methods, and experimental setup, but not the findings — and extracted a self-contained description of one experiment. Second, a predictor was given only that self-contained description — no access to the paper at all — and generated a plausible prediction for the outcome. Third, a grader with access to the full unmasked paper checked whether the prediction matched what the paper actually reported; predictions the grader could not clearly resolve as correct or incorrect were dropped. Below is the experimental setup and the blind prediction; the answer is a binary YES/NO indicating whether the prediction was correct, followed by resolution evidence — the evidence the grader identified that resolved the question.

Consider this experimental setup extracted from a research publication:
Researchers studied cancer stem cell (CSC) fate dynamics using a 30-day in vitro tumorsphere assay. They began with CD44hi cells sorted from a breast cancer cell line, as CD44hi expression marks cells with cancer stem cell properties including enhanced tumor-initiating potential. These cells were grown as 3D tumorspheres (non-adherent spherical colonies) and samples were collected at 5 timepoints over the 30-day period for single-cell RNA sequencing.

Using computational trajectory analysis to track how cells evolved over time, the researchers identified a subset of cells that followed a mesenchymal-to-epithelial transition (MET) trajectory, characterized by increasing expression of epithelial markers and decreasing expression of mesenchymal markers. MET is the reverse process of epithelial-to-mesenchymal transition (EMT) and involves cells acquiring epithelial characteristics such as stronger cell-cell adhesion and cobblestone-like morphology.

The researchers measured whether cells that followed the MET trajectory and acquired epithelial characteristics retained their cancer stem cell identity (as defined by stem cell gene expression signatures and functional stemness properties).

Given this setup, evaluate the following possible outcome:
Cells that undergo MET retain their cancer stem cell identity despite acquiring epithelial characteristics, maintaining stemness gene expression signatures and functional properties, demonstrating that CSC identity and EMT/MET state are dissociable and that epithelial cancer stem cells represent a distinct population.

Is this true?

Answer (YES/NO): NO